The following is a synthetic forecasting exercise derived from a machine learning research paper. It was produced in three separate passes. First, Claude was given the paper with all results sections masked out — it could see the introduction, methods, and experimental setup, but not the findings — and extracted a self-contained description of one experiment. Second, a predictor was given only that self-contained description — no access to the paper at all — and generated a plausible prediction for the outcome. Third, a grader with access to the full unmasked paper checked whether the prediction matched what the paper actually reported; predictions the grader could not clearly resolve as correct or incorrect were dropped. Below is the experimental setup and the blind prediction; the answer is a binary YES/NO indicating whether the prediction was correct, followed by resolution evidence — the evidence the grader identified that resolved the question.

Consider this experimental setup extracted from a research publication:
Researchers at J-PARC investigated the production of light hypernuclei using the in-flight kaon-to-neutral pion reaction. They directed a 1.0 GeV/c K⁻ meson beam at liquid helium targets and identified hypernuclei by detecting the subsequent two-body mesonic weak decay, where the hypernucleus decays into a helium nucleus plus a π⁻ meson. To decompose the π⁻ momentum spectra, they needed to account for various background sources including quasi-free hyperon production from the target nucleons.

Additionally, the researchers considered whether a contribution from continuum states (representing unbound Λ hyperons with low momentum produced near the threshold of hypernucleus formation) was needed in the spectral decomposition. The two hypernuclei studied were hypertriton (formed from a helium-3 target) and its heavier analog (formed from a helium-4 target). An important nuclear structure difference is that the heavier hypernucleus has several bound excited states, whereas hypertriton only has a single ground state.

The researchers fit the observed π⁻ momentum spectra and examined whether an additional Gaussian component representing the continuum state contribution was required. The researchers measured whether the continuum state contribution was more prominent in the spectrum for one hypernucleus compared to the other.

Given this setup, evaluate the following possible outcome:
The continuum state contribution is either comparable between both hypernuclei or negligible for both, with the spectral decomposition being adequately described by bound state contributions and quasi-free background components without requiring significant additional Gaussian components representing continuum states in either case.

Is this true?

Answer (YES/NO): NO